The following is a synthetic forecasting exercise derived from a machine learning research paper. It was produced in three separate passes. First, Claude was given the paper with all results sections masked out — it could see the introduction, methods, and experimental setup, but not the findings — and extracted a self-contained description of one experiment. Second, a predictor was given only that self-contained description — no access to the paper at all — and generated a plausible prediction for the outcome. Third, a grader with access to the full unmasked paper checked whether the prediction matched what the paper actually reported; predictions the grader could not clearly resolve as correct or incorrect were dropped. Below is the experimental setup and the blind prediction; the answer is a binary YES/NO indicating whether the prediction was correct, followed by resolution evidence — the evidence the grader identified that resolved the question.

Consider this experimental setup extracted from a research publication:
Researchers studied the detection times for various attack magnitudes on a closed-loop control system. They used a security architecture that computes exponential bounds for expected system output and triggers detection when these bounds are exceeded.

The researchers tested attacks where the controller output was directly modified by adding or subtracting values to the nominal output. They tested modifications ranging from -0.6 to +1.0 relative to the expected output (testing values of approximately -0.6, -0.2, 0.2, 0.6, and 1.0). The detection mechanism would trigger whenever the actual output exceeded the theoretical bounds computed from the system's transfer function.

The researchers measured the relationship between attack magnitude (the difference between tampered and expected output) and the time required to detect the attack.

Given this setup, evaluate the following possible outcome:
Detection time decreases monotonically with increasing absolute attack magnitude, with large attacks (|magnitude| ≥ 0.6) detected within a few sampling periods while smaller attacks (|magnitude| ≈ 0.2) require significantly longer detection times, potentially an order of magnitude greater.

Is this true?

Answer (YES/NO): NO